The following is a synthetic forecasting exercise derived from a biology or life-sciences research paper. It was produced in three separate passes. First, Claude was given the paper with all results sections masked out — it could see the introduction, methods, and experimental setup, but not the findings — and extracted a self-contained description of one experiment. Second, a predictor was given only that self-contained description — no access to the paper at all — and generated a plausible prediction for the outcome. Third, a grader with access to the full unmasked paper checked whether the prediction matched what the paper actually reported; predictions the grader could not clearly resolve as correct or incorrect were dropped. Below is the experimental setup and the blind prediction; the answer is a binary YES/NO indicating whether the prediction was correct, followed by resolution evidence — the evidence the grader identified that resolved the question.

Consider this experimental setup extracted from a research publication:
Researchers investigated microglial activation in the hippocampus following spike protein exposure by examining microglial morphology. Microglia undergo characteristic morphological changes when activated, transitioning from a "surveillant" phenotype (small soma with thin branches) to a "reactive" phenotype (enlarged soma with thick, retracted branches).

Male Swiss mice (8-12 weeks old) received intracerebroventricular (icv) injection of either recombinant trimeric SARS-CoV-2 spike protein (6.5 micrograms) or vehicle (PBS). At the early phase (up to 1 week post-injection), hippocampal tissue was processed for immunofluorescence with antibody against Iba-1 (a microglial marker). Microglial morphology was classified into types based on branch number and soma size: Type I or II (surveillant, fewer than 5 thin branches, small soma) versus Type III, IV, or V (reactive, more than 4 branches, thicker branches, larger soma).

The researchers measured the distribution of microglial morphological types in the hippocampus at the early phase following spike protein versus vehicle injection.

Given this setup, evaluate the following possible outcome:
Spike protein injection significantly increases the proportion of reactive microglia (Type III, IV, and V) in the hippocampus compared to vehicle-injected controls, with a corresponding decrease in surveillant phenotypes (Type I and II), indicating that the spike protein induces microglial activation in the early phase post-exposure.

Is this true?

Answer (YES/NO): NO